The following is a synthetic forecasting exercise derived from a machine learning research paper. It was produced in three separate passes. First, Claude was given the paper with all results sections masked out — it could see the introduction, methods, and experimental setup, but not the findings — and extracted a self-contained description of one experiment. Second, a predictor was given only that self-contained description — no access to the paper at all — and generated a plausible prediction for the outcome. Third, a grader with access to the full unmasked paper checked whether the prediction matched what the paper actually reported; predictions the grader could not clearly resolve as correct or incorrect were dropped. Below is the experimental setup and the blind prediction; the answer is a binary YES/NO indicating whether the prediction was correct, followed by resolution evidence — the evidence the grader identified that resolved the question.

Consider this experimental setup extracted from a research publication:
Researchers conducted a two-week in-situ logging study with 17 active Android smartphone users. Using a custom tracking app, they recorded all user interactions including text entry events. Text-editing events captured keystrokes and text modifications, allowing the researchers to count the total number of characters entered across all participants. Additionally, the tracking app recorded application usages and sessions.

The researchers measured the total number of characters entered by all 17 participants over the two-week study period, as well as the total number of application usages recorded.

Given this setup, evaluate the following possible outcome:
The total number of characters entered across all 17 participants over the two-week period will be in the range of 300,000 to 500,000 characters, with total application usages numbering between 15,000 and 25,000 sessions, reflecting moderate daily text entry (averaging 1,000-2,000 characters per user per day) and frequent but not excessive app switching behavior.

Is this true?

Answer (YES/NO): NO